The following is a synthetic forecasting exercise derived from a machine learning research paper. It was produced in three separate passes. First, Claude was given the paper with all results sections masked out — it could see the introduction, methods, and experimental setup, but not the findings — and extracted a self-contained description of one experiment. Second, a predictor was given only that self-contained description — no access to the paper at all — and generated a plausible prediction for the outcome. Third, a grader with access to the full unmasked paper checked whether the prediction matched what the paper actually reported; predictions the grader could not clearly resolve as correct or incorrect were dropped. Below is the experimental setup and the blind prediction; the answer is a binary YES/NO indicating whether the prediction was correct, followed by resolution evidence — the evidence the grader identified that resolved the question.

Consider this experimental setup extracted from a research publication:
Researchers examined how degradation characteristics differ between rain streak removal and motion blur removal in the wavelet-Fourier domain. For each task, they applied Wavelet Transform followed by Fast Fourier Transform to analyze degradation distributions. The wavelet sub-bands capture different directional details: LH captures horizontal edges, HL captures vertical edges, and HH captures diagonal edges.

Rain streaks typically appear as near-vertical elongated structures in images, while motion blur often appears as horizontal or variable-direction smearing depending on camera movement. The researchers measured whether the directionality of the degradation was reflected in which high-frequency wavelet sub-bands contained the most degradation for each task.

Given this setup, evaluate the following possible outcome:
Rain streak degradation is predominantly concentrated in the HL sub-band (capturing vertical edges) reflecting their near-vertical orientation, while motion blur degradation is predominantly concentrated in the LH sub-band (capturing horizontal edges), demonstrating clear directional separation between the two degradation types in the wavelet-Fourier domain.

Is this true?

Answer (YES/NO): YES